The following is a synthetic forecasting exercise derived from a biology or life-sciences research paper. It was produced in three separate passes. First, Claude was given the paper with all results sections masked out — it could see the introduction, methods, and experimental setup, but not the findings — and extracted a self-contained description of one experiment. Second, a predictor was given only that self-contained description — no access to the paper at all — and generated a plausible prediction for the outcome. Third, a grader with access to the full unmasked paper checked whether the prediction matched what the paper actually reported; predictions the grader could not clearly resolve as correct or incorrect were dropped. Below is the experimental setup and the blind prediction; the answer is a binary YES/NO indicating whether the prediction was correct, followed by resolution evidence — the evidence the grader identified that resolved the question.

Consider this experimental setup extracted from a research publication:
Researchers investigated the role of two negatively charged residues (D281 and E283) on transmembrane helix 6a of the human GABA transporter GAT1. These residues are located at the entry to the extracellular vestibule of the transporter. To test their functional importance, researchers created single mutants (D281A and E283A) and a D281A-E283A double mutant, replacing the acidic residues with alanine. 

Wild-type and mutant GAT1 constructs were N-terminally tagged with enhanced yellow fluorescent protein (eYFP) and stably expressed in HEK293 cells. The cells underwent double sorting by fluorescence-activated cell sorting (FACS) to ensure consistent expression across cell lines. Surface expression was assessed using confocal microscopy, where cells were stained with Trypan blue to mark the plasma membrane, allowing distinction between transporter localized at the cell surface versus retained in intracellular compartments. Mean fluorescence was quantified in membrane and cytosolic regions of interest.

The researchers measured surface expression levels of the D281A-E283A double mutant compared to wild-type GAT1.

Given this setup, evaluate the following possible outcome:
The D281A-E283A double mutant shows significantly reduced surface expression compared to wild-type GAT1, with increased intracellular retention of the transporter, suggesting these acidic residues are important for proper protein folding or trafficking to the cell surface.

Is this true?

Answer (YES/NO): NO